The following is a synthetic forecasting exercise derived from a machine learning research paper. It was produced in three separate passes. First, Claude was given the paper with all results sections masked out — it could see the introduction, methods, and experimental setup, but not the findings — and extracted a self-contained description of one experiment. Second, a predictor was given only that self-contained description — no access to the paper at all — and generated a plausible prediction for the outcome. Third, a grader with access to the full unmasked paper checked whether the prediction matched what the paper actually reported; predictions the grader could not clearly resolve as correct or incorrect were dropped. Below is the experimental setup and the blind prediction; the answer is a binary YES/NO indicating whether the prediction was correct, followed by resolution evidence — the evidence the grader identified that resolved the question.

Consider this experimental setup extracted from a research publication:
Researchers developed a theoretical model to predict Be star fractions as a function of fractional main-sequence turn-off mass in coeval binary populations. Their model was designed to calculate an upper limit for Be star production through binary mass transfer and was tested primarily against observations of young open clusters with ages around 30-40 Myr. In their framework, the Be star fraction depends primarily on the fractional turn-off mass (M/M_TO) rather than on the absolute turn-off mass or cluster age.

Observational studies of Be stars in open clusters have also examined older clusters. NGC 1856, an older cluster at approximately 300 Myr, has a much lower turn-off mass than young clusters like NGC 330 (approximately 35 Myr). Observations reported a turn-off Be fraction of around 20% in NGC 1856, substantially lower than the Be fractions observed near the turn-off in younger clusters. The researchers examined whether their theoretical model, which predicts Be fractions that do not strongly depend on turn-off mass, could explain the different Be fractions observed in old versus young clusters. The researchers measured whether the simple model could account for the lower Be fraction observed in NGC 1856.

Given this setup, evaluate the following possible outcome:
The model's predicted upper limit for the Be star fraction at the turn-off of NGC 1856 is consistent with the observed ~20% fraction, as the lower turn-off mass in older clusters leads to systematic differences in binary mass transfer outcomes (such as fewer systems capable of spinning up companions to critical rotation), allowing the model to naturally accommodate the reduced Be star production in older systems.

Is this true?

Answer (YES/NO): NO